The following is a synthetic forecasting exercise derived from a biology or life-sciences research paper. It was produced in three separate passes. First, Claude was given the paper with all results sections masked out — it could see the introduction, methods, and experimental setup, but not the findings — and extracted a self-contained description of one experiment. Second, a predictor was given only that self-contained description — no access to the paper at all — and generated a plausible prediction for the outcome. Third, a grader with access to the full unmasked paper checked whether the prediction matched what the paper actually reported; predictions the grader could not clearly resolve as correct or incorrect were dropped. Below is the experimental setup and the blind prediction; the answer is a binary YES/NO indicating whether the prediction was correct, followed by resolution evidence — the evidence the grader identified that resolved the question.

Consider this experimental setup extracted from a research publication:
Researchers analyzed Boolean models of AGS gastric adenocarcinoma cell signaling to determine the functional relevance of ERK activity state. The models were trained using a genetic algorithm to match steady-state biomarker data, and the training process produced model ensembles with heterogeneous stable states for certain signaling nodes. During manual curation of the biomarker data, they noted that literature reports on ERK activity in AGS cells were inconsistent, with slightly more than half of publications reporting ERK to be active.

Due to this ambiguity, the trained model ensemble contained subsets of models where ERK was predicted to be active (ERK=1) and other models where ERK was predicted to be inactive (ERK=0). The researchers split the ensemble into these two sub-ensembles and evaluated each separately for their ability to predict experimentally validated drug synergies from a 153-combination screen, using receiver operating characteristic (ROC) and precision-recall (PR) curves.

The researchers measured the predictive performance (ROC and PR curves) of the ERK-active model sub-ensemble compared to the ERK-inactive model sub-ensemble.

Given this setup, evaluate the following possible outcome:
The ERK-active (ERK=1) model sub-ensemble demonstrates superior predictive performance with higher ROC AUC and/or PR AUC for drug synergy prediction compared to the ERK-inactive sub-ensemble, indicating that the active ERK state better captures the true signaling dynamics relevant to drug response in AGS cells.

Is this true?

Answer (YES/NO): YES